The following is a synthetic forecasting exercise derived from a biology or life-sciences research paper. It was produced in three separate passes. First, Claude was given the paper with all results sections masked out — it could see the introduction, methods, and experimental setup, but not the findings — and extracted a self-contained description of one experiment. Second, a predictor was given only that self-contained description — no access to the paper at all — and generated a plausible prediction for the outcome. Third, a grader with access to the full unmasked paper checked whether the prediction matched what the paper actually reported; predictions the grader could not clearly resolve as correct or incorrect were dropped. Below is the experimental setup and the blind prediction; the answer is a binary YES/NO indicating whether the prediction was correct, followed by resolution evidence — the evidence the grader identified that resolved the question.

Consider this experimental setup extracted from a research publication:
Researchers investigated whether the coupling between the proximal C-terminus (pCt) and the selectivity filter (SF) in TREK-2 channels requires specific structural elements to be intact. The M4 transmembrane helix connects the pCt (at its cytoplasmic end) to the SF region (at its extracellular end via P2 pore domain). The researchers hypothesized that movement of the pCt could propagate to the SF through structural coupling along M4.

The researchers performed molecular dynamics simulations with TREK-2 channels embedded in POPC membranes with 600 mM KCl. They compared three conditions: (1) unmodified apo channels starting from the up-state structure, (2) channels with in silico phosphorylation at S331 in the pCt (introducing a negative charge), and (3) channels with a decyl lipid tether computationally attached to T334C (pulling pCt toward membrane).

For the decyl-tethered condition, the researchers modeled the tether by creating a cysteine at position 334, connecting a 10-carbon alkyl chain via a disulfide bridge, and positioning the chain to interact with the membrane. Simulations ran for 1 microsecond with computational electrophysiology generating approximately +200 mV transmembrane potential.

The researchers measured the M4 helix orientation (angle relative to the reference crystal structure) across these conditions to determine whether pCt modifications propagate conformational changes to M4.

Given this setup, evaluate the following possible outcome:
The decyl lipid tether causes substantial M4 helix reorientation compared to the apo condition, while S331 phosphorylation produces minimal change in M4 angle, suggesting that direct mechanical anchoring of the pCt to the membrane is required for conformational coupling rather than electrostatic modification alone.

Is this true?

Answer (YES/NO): NO